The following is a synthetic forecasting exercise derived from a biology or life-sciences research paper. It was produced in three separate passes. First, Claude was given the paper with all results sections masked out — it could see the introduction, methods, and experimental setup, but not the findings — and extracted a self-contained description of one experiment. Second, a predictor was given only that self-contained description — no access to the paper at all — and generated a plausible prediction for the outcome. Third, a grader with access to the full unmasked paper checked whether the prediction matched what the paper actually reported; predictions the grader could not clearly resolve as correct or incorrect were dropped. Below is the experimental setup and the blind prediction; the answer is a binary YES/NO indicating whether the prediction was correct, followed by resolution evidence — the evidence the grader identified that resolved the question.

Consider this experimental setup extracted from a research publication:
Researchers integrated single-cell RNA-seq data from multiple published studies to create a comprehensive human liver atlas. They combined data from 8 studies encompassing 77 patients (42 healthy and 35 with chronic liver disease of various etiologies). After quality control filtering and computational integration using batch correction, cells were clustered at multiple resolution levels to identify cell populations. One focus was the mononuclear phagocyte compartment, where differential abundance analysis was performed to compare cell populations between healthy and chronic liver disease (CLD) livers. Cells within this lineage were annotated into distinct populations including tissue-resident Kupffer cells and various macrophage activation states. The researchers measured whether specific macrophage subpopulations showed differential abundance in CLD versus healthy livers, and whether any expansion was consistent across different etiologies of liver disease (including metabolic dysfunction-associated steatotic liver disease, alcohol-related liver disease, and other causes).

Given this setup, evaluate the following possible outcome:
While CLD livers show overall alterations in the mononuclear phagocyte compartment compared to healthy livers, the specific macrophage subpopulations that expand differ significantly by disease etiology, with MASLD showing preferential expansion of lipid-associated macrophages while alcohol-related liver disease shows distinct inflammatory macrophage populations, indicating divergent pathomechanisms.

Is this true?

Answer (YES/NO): NO